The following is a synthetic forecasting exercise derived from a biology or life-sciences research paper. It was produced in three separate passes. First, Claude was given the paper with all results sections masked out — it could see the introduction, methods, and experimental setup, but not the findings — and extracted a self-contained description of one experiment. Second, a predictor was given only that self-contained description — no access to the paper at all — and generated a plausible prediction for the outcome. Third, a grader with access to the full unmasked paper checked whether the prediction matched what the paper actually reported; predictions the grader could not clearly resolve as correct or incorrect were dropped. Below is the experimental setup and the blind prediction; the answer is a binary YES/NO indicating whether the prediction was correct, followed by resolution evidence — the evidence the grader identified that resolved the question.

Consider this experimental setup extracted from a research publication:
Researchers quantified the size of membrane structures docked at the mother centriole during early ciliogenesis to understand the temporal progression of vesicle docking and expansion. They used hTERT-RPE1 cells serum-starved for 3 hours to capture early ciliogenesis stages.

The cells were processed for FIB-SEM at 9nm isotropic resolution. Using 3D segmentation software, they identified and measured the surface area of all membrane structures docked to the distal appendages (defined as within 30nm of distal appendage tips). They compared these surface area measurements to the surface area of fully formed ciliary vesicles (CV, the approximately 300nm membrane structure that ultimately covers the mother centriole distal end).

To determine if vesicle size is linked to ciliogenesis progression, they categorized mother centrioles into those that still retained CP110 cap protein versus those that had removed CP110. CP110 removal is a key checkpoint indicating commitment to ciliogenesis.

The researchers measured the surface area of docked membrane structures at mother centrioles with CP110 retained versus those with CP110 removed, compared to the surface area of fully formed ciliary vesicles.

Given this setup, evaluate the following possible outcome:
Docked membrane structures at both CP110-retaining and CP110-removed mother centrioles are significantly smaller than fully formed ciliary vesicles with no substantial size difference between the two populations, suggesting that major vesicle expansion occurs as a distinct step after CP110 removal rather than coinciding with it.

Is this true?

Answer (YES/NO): NO